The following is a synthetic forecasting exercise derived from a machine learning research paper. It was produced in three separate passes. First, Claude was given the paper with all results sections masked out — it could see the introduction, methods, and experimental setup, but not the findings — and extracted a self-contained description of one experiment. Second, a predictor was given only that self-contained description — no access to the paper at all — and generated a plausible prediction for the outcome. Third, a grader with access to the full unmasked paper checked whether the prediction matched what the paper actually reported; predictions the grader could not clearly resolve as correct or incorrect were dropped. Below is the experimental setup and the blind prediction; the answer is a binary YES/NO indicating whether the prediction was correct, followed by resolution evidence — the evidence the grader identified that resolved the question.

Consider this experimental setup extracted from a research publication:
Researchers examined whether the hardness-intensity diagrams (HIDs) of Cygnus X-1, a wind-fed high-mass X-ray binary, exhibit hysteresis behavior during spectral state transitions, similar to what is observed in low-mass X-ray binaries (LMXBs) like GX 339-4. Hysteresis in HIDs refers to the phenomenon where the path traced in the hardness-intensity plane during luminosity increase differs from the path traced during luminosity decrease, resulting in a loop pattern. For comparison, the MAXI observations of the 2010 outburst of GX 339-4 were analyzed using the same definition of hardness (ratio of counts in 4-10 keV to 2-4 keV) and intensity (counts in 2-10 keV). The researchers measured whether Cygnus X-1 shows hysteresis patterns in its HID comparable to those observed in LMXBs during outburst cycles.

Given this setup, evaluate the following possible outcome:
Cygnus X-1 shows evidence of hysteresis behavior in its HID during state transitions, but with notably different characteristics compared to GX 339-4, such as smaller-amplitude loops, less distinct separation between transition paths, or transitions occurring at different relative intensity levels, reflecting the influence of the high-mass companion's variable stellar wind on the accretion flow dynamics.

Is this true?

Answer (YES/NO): NO